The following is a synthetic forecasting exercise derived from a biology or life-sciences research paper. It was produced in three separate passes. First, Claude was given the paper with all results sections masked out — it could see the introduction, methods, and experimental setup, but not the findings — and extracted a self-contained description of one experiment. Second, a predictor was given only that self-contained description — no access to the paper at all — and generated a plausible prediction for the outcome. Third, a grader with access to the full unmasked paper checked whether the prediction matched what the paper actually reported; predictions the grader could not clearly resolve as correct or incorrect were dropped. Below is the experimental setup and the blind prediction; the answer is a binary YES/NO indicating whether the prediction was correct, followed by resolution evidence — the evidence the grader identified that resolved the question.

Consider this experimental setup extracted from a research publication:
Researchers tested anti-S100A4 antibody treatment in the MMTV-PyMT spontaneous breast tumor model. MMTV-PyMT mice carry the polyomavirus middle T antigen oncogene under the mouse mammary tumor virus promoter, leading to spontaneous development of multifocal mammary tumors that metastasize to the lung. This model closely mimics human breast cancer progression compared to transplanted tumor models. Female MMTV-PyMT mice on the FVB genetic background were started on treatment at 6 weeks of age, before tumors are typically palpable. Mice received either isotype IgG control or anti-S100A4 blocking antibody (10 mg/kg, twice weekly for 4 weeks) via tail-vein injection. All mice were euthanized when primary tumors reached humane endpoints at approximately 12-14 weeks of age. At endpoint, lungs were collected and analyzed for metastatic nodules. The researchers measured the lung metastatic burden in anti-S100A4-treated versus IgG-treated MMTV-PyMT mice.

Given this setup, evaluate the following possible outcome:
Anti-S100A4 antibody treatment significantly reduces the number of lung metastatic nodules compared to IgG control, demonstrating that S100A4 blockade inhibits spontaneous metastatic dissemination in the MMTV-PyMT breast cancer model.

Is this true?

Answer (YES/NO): YES